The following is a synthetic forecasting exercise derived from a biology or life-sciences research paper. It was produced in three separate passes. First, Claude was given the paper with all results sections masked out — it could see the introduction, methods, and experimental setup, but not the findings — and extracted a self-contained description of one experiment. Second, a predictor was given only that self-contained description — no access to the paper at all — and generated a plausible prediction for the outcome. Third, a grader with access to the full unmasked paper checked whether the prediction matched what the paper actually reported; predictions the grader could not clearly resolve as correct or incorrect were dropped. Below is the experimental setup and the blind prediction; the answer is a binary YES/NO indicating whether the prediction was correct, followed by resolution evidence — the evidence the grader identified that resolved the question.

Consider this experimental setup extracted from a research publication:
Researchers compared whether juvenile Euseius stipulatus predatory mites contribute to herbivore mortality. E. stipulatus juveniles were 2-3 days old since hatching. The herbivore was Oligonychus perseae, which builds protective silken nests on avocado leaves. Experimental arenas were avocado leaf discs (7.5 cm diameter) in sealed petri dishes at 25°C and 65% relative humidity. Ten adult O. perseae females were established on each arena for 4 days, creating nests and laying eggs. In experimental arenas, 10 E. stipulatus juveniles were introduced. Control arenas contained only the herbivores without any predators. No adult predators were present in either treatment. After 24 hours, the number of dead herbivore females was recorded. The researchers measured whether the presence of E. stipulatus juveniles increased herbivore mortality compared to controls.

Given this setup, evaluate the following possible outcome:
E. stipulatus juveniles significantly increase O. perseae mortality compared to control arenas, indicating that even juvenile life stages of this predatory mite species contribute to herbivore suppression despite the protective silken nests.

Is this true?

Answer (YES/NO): NO